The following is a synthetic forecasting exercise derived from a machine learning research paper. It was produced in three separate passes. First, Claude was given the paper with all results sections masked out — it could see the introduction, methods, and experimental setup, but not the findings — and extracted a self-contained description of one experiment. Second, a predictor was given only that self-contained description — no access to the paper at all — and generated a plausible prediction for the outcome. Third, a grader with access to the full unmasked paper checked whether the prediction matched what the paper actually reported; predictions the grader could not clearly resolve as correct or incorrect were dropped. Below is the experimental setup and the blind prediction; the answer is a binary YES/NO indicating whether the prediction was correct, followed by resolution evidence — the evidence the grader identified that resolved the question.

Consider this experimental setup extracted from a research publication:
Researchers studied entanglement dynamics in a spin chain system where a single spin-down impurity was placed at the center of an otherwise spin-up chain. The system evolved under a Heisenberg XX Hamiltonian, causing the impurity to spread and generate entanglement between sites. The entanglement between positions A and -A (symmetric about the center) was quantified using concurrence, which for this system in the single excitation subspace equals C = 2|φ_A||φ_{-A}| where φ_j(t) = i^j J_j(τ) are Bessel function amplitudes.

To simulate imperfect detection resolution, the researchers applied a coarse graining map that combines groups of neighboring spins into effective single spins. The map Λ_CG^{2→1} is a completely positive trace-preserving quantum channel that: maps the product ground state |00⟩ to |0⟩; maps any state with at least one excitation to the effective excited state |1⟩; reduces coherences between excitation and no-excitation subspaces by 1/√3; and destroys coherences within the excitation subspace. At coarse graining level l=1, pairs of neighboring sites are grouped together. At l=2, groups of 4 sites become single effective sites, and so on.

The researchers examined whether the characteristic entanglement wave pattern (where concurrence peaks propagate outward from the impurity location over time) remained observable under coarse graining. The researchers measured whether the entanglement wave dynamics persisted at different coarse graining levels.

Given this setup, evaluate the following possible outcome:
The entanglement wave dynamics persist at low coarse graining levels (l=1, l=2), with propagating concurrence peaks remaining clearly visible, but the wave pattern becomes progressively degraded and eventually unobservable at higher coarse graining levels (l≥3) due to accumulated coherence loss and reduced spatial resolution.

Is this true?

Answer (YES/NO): NO